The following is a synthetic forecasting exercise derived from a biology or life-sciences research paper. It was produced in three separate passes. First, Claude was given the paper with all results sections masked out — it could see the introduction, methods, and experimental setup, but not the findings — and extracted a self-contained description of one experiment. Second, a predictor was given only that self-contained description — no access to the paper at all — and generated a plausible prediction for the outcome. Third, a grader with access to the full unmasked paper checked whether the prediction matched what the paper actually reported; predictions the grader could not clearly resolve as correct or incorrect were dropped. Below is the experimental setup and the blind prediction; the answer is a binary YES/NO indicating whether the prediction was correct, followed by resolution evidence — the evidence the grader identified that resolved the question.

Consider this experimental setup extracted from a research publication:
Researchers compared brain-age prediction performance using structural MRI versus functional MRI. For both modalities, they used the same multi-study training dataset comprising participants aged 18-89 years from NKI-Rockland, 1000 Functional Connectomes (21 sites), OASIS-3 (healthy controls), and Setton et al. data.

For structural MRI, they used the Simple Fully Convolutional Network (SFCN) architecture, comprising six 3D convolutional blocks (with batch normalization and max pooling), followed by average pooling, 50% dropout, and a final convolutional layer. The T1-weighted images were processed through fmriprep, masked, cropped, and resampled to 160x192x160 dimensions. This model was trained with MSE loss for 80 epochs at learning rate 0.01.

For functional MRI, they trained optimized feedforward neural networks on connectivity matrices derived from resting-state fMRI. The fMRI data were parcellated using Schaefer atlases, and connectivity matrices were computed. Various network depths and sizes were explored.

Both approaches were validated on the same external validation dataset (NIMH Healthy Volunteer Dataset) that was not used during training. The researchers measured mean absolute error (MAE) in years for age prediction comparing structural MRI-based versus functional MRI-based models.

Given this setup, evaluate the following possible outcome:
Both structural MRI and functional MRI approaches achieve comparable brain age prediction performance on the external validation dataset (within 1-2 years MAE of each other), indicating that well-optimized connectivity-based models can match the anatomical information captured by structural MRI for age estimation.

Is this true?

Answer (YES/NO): YES